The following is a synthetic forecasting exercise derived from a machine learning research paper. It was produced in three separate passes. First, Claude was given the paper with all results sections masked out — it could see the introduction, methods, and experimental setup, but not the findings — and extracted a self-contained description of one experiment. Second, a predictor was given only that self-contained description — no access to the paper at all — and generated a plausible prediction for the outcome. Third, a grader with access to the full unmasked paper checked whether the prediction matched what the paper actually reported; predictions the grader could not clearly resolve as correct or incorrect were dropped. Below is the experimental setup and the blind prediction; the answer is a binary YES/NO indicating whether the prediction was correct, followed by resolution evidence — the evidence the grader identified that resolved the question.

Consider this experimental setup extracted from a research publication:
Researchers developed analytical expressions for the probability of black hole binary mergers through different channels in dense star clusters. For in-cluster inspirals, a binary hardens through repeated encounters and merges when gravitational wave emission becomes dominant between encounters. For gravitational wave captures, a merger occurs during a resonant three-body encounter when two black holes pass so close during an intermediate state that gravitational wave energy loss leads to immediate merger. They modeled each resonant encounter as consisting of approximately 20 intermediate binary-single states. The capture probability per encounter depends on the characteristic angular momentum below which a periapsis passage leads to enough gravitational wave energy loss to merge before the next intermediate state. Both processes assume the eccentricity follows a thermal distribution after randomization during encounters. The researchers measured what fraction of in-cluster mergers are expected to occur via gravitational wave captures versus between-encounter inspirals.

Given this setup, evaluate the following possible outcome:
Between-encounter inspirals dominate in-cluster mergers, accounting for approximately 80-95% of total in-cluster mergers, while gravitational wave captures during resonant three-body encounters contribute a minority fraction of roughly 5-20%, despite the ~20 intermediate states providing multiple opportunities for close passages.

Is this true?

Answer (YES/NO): YES